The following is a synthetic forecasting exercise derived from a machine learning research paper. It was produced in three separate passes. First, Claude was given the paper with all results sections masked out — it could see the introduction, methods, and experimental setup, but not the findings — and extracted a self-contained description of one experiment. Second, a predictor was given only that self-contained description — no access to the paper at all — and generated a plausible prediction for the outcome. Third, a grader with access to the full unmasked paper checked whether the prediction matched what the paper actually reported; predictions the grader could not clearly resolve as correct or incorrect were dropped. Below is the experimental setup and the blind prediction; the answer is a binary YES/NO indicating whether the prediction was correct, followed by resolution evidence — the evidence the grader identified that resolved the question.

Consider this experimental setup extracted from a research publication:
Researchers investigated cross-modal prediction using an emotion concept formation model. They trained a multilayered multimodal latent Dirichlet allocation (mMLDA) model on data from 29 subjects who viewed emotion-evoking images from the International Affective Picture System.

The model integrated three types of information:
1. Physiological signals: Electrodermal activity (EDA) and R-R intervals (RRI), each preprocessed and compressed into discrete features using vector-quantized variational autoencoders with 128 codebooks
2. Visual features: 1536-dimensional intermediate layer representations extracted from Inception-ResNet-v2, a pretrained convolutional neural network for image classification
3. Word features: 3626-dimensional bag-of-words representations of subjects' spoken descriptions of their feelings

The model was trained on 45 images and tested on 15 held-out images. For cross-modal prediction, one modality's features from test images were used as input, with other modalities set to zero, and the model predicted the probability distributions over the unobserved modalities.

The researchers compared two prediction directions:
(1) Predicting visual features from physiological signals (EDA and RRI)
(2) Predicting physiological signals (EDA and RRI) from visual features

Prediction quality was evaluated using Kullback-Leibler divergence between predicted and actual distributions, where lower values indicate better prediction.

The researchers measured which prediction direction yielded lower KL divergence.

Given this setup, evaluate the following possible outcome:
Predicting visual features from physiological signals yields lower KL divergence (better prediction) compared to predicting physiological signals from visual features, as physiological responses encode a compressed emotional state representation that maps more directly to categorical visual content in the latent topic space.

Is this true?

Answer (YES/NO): NO